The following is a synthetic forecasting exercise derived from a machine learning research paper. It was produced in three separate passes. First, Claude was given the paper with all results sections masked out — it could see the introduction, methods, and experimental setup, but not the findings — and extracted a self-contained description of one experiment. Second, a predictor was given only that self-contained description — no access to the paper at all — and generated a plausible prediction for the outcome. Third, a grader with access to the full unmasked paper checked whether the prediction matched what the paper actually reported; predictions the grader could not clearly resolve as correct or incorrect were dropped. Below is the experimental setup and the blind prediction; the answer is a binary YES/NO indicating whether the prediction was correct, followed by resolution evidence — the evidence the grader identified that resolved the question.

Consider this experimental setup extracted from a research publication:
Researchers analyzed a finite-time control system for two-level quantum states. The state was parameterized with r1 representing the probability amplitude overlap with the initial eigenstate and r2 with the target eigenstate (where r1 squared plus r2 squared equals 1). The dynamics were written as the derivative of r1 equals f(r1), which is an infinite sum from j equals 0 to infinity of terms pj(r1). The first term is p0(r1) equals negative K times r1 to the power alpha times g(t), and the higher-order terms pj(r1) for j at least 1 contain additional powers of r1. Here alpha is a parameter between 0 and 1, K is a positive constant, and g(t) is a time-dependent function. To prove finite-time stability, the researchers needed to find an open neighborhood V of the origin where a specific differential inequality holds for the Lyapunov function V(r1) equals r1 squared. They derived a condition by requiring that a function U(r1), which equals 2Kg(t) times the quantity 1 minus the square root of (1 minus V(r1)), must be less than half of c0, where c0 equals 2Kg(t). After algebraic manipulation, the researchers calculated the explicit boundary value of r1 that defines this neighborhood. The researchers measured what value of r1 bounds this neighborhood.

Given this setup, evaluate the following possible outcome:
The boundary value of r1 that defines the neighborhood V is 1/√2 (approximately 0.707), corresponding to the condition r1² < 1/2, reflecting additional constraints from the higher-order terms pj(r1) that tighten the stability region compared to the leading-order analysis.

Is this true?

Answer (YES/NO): NO